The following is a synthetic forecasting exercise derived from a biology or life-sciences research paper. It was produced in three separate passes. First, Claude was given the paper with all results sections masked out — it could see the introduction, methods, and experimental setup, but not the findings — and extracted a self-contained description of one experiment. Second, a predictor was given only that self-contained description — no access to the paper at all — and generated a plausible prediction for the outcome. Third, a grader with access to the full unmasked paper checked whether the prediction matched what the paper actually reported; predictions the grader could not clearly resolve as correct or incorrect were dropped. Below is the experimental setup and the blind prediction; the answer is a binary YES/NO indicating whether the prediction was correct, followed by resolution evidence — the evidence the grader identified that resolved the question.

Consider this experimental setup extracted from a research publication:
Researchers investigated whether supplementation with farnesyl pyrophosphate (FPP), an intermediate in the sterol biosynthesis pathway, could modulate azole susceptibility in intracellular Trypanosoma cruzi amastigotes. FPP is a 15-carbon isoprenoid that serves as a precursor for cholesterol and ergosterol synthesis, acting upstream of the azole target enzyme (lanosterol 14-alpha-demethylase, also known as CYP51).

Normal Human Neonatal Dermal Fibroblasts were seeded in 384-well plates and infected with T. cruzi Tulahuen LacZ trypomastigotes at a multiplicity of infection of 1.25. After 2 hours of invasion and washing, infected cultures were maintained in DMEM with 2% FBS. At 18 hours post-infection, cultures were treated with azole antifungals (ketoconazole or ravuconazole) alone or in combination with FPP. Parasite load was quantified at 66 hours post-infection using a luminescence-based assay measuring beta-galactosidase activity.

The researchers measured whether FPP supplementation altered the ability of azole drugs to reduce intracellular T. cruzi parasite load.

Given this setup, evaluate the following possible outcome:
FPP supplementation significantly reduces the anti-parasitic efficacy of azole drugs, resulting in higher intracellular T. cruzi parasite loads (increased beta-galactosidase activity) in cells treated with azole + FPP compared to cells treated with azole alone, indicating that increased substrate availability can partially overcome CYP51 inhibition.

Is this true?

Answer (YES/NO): NO